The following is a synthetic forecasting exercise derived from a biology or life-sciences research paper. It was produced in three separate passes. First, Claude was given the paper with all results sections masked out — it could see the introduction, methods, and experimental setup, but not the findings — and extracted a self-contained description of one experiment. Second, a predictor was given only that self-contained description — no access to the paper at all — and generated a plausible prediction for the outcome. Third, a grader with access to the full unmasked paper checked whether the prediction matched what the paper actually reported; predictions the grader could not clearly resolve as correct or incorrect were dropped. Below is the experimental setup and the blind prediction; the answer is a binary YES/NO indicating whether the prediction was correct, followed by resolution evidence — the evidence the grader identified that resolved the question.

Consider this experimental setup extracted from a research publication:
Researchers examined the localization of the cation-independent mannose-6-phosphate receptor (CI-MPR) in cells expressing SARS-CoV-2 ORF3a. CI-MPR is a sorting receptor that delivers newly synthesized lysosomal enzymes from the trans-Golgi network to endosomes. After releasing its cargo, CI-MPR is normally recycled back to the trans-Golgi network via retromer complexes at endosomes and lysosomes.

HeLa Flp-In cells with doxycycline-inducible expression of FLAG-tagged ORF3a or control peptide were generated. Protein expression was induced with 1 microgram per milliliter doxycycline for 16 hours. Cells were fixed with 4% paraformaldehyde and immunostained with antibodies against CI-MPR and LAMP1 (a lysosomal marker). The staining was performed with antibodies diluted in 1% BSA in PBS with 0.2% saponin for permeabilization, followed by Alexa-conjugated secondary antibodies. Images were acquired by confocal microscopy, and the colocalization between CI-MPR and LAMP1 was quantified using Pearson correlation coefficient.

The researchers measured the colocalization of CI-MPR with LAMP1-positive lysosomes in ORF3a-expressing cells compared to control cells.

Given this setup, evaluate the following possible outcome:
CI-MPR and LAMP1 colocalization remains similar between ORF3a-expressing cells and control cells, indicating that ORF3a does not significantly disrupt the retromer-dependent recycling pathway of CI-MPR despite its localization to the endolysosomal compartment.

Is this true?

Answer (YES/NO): NO